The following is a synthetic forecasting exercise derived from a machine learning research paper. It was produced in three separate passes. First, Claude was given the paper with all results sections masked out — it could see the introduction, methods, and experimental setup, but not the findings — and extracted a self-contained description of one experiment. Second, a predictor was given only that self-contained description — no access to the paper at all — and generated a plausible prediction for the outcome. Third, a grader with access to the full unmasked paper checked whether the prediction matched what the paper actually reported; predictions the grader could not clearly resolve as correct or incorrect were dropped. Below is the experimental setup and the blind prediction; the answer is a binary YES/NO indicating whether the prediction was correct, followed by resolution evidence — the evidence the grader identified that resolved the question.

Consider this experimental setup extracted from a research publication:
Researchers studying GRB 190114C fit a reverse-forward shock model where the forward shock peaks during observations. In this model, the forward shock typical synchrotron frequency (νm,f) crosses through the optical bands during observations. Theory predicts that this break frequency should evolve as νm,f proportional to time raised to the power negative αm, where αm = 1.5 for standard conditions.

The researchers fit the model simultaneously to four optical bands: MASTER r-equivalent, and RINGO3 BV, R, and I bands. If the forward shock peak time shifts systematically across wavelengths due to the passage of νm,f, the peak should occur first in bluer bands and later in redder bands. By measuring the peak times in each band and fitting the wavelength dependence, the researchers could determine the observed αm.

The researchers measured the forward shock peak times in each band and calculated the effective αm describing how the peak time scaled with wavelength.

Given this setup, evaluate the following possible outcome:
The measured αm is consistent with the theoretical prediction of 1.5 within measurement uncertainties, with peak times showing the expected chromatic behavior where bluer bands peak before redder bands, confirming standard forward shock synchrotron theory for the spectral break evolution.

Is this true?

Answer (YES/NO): YES